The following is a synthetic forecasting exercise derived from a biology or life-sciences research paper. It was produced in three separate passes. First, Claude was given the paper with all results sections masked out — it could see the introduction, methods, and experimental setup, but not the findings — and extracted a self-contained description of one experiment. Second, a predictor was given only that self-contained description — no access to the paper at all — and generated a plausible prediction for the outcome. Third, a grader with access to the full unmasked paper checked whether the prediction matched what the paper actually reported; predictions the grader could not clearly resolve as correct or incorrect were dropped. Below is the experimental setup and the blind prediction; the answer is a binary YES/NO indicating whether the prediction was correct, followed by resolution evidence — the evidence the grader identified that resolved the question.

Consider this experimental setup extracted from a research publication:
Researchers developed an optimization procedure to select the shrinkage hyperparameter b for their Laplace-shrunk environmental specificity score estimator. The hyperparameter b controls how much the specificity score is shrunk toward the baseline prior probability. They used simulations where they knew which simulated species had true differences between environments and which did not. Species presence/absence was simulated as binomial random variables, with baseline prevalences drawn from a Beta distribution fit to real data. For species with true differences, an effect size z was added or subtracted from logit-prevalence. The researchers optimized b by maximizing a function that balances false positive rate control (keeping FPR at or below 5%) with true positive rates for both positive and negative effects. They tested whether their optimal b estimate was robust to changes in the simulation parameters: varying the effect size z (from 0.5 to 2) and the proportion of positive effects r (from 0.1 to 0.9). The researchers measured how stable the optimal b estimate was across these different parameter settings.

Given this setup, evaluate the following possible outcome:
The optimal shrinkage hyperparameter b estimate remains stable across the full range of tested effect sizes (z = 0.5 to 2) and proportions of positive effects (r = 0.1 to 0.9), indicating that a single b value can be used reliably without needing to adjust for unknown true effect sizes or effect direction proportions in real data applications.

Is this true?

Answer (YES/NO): YES